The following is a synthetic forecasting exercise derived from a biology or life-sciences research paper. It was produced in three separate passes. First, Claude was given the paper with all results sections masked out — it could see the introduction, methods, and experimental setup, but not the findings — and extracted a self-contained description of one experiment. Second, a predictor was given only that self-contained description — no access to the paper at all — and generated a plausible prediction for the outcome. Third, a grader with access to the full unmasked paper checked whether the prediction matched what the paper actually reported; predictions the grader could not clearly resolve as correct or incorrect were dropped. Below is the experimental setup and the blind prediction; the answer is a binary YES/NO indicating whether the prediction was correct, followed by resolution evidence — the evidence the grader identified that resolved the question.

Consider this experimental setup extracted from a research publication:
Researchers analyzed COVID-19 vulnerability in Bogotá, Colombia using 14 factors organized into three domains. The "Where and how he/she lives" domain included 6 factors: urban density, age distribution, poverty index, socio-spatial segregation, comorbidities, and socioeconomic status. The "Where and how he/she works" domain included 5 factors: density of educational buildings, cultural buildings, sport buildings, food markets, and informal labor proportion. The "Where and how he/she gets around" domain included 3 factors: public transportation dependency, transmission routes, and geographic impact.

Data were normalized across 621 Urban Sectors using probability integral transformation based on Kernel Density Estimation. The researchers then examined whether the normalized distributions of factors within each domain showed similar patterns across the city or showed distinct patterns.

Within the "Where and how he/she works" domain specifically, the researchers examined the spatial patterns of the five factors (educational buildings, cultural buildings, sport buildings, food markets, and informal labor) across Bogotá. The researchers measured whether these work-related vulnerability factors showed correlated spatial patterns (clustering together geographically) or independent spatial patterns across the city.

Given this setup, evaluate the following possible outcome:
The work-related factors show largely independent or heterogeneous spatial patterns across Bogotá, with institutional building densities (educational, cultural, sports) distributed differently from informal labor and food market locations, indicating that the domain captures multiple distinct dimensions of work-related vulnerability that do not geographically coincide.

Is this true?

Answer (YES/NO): NO